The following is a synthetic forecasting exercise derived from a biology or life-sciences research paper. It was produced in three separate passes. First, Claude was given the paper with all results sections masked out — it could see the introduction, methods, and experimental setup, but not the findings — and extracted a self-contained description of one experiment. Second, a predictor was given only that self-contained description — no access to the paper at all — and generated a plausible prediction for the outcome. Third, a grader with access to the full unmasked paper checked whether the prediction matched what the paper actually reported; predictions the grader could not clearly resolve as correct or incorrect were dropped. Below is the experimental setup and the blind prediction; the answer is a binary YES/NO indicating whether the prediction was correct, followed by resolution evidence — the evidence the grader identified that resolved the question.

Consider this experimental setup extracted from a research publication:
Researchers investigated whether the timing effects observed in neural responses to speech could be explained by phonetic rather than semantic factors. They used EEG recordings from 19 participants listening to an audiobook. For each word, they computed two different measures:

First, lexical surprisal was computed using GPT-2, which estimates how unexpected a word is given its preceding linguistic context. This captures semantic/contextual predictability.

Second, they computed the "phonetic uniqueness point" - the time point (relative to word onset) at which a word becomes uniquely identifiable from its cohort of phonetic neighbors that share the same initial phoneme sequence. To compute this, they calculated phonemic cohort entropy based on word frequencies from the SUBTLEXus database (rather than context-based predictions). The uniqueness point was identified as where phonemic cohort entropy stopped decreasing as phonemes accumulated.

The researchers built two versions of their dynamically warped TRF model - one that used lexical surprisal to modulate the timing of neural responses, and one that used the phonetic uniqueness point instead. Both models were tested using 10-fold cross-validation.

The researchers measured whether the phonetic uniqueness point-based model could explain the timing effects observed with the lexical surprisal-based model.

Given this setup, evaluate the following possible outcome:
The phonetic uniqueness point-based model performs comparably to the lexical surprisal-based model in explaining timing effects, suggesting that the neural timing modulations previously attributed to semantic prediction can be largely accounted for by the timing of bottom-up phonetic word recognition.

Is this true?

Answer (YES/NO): NO